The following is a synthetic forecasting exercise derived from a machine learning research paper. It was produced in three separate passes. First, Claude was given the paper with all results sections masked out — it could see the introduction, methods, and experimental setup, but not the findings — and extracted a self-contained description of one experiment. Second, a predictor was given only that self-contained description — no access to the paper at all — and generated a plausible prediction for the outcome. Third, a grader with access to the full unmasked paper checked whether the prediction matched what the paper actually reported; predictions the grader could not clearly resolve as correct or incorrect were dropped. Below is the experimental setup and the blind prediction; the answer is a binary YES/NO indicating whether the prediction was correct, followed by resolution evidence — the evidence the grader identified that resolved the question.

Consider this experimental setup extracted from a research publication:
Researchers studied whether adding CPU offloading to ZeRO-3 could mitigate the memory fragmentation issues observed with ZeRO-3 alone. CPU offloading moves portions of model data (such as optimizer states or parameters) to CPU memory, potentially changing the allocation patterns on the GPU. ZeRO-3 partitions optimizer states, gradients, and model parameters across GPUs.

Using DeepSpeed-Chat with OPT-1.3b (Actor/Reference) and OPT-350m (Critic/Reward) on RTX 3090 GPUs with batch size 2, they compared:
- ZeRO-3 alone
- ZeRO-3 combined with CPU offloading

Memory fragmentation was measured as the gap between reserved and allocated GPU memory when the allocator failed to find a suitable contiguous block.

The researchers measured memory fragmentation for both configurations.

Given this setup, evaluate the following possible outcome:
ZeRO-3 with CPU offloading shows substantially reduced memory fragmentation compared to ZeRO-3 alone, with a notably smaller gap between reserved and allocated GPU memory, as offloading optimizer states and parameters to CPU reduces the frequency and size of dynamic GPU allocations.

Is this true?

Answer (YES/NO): NO